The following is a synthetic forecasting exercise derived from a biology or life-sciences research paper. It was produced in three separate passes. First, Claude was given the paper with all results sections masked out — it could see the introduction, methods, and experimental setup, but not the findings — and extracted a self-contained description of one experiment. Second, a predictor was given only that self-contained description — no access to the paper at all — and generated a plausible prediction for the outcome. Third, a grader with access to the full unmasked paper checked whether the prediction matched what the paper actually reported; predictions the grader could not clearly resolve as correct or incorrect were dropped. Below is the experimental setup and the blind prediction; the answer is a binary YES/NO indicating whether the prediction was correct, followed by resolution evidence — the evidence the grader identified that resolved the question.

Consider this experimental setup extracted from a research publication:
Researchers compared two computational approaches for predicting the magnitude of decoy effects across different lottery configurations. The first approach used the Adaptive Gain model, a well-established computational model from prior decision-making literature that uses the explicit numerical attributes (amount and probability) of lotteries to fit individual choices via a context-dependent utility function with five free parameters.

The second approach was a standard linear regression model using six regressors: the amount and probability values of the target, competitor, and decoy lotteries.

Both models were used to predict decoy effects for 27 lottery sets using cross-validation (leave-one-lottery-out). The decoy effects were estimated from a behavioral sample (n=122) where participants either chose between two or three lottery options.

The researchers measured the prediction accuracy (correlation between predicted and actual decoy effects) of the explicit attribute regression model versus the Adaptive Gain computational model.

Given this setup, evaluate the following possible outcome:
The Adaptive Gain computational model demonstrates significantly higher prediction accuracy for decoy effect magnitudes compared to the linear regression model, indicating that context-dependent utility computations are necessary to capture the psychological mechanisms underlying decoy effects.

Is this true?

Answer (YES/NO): NO